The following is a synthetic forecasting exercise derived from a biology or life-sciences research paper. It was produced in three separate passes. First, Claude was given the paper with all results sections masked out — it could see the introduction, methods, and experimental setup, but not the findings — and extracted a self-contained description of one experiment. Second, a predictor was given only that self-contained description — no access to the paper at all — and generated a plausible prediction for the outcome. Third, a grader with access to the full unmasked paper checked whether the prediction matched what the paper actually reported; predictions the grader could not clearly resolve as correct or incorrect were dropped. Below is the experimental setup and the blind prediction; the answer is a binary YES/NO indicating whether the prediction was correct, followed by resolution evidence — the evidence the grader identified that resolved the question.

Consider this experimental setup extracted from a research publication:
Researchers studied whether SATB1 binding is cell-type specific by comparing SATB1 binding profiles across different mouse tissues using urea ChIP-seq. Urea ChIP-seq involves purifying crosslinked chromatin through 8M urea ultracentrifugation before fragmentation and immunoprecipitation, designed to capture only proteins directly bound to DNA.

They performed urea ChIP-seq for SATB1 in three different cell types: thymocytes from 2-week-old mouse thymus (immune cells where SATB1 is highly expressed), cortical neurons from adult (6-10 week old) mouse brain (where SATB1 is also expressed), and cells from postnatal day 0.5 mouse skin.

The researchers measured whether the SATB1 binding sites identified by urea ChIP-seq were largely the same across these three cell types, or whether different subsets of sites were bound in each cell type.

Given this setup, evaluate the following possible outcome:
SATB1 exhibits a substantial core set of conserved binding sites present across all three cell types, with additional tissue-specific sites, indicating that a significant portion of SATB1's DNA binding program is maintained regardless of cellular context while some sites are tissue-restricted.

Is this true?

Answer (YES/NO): NO